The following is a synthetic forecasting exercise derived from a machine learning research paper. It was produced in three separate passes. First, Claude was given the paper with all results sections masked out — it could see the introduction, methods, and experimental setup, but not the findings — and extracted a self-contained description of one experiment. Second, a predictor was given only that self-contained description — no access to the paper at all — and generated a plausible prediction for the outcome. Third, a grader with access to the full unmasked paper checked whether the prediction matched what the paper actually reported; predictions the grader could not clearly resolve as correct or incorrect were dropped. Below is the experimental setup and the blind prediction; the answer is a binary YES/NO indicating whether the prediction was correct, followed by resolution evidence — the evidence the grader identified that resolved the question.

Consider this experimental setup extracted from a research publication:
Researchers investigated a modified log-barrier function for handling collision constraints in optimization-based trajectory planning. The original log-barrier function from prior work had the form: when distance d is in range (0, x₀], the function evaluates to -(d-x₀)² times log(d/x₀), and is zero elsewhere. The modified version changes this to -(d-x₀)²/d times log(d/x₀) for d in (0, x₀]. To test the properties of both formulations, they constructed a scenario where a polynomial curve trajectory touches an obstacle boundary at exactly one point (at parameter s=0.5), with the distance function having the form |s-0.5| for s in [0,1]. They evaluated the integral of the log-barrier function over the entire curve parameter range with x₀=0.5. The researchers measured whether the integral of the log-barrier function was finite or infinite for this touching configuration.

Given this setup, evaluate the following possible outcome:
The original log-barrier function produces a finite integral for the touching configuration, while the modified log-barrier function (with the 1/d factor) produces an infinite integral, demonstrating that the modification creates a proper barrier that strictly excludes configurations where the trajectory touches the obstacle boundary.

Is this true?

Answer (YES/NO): YES